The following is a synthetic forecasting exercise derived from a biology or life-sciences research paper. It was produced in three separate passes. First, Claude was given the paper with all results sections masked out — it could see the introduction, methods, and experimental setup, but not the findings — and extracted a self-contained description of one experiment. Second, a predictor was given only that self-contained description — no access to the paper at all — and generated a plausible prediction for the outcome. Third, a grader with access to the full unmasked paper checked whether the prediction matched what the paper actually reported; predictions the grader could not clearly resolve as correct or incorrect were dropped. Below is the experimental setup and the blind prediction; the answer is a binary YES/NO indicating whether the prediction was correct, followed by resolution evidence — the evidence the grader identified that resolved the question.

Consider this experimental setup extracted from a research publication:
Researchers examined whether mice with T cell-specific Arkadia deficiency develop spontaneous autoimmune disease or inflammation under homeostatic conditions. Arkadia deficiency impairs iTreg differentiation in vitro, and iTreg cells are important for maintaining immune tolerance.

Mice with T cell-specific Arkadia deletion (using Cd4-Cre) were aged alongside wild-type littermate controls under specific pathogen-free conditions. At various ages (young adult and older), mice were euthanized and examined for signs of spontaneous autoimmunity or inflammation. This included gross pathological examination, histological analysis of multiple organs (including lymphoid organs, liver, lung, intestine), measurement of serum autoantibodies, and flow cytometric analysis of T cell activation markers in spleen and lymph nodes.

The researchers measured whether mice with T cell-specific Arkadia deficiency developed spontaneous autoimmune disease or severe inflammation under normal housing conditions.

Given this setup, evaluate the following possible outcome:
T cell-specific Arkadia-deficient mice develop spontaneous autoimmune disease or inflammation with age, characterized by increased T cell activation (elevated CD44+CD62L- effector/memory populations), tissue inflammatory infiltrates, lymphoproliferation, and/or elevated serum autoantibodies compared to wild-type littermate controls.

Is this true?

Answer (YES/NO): NO